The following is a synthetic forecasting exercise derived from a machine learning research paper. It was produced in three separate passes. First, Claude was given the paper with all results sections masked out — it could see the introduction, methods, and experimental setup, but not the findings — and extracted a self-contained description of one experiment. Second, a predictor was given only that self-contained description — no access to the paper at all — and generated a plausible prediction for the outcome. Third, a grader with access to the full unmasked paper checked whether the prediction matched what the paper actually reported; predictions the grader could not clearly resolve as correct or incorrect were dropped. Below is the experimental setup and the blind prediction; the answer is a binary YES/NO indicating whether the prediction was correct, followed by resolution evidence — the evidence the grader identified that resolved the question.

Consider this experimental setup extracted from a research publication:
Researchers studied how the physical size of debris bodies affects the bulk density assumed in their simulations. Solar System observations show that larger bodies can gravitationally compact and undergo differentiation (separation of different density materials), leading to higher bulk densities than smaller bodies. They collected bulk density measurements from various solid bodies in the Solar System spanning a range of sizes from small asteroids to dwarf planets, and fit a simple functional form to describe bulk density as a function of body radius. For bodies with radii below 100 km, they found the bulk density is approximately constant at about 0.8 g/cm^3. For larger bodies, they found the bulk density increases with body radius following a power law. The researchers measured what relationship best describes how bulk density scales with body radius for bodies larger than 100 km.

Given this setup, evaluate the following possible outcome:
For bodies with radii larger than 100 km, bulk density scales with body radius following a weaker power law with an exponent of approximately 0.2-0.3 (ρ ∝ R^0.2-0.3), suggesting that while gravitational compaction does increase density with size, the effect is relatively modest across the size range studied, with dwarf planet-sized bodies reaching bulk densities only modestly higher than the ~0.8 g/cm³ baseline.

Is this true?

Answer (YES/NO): NO